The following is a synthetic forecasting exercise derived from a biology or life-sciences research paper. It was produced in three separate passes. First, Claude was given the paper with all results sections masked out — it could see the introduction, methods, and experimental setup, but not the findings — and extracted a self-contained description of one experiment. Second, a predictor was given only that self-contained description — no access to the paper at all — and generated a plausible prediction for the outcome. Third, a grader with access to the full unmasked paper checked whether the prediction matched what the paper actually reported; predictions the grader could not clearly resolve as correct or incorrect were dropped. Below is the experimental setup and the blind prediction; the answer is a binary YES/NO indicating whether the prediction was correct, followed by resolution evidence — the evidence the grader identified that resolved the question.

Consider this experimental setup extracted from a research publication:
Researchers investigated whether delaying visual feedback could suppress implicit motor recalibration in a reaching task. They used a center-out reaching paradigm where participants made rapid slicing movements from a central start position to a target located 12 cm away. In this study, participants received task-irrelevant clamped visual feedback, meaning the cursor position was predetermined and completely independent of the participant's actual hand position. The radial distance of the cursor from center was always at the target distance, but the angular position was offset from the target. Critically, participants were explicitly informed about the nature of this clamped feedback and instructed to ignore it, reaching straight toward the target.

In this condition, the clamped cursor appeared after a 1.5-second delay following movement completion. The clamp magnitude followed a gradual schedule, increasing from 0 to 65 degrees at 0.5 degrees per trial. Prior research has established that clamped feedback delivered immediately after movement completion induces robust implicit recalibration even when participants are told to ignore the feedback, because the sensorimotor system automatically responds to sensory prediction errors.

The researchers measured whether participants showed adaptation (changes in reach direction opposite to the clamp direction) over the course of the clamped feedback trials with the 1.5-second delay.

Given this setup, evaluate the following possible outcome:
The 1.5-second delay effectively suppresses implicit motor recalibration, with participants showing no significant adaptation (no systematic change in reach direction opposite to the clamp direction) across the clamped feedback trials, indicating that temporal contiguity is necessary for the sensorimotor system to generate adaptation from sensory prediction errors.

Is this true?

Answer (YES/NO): YES